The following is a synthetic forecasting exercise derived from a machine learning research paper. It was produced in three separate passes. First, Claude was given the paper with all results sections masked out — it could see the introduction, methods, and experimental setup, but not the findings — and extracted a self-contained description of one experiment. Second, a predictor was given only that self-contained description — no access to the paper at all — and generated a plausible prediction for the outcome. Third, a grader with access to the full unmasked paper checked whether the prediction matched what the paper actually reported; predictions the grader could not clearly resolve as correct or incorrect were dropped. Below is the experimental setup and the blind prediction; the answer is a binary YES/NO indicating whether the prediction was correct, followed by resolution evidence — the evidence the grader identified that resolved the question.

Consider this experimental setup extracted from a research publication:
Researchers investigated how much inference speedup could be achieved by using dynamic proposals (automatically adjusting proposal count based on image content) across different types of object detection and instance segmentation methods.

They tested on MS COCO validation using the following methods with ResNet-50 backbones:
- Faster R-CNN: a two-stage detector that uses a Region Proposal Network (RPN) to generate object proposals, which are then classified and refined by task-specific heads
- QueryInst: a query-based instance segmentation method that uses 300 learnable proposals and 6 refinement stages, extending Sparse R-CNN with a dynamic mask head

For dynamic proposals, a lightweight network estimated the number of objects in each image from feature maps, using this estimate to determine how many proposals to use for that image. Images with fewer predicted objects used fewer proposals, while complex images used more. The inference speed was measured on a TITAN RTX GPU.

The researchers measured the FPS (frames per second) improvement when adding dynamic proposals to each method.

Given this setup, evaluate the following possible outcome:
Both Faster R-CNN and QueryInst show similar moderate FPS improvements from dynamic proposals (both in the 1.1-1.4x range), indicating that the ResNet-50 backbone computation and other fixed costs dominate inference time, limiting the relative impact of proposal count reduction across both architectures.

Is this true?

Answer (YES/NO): NO